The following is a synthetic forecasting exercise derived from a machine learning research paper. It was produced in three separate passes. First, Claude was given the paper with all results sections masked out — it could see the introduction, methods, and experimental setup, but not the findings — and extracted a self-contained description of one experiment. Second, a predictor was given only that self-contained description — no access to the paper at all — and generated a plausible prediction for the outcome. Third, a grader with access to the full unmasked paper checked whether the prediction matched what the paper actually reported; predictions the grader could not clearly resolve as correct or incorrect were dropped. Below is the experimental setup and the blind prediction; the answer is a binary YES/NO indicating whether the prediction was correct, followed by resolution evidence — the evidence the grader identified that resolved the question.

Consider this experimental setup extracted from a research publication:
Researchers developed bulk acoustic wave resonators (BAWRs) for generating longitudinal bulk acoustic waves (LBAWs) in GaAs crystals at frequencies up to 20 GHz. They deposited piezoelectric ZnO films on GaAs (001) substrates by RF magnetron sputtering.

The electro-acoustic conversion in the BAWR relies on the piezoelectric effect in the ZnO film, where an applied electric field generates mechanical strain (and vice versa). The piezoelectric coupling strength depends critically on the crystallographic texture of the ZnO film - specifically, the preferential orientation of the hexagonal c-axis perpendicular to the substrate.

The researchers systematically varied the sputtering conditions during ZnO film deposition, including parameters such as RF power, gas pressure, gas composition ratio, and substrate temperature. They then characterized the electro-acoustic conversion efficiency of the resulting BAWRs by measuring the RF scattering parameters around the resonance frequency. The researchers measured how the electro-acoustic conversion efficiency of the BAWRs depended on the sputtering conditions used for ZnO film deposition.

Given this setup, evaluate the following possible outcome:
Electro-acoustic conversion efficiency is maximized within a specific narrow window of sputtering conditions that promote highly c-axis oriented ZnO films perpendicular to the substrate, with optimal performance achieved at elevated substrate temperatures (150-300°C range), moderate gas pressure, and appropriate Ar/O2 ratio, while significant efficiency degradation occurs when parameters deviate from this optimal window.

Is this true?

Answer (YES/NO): NO